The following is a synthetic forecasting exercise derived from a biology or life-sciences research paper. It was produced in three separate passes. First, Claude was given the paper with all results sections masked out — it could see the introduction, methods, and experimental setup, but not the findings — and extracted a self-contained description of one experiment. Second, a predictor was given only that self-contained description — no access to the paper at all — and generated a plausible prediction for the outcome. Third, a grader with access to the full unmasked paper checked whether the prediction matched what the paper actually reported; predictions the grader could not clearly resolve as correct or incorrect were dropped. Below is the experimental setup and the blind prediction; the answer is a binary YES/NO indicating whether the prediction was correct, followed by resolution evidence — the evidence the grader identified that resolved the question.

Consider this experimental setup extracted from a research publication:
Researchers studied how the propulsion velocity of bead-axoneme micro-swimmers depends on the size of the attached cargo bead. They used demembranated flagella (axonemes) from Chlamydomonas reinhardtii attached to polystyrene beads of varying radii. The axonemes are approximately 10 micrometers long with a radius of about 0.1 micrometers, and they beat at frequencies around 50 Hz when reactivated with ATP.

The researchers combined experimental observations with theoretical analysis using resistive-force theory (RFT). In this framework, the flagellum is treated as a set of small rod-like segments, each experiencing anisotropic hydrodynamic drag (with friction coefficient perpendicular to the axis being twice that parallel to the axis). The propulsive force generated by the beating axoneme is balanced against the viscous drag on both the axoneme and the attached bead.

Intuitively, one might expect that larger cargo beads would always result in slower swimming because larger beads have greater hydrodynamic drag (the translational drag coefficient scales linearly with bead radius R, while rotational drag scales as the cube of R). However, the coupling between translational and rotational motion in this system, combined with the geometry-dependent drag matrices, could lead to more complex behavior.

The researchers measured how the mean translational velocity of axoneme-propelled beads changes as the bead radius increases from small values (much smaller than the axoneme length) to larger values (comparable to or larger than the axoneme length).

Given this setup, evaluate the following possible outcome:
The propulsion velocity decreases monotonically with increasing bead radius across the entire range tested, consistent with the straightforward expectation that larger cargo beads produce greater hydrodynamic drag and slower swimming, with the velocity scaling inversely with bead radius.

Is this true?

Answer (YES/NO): NO